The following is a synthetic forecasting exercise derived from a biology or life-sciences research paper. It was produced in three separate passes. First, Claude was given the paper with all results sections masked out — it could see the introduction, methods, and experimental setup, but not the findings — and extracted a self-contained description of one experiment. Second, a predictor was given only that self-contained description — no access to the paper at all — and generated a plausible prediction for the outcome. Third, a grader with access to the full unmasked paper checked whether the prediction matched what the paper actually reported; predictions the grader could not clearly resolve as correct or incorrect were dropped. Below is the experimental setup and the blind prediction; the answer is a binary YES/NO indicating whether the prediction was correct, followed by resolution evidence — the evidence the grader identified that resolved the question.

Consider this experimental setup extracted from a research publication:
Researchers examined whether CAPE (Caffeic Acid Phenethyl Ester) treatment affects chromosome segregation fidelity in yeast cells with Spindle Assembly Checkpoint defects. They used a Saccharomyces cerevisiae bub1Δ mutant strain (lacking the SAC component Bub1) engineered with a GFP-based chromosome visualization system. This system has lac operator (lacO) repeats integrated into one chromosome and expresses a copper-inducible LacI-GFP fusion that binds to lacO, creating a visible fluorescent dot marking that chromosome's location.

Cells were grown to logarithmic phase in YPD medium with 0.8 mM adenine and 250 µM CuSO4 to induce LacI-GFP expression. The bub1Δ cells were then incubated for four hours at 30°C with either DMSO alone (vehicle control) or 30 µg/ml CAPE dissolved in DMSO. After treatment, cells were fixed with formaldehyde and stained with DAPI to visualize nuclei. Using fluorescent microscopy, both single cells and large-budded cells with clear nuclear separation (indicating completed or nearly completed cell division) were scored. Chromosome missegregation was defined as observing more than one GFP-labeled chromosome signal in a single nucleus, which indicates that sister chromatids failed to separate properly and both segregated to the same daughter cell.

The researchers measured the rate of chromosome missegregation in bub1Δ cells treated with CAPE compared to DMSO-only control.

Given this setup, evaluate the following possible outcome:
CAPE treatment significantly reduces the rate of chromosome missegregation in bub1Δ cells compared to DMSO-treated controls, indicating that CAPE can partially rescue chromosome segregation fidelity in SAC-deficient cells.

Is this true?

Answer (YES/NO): YES